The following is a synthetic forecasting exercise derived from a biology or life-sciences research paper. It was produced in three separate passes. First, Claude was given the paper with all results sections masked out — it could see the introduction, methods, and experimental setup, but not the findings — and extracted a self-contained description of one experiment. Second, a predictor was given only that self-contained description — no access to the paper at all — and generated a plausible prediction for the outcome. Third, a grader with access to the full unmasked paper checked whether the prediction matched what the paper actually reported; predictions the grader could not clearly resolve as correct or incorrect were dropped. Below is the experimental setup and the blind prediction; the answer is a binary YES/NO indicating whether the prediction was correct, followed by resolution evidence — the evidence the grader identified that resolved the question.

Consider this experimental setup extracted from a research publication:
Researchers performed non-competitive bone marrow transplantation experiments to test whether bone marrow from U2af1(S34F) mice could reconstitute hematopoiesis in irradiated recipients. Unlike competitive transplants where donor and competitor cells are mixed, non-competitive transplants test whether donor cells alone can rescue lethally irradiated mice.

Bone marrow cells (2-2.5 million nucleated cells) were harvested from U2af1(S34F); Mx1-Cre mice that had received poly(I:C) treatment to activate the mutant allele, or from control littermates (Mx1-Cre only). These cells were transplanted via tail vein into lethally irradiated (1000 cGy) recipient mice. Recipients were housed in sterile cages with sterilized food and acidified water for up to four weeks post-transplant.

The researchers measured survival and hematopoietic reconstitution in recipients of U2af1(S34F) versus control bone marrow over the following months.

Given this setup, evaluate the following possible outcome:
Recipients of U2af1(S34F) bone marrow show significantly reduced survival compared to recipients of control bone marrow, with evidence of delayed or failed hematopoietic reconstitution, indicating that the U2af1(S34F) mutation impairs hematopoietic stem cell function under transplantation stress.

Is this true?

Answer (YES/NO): NO